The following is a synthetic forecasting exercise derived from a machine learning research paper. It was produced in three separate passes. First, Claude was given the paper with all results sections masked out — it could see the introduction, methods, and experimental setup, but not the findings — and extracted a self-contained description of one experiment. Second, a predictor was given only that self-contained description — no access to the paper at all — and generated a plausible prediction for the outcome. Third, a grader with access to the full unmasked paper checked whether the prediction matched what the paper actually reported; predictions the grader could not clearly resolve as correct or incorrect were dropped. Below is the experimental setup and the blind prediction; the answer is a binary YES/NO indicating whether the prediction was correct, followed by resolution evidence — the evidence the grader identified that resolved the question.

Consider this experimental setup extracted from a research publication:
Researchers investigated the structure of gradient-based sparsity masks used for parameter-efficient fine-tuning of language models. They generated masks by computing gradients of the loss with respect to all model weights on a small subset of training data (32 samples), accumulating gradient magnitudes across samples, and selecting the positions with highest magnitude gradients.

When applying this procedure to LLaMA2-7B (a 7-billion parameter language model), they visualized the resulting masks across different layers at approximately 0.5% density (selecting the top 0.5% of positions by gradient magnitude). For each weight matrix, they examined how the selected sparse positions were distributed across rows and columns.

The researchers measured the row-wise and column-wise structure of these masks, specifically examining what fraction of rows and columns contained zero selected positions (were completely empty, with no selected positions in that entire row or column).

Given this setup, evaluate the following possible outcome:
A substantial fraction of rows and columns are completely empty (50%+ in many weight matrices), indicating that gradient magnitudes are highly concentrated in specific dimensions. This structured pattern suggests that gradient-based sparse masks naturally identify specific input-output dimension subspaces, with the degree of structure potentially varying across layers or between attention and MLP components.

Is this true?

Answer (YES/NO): YES